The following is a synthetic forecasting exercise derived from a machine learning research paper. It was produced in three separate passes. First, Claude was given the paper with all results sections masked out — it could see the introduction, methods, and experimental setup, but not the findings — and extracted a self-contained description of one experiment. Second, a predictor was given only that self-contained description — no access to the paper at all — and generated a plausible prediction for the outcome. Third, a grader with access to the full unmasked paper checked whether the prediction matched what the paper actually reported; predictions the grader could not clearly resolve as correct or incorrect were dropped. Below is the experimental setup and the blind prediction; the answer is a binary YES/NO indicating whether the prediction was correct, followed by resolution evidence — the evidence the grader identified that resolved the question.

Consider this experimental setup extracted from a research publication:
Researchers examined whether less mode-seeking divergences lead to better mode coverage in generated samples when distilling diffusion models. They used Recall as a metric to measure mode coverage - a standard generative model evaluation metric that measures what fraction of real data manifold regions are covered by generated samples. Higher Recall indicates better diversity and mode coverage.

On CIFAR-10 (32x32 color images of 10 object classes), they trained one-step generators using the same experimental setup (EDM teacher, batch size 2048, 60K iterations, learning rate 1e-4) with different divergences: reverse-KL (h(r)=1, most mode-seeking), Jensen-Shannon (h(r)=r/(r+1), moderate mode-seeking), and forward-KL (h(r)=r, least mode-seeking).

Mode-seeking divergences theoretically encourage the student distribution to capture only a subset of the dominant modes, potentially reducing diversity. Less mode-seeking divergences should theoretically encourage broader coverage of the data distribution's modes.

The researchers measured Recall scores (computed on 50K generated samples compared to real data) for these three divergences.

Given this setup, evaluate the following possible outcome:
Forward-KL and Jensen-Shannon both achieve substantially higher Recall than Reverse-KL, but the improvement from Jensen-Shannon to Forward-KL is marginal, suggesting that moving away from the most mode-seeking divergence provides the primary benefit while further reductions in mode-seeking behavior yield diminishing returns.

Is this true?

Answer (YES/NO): NO